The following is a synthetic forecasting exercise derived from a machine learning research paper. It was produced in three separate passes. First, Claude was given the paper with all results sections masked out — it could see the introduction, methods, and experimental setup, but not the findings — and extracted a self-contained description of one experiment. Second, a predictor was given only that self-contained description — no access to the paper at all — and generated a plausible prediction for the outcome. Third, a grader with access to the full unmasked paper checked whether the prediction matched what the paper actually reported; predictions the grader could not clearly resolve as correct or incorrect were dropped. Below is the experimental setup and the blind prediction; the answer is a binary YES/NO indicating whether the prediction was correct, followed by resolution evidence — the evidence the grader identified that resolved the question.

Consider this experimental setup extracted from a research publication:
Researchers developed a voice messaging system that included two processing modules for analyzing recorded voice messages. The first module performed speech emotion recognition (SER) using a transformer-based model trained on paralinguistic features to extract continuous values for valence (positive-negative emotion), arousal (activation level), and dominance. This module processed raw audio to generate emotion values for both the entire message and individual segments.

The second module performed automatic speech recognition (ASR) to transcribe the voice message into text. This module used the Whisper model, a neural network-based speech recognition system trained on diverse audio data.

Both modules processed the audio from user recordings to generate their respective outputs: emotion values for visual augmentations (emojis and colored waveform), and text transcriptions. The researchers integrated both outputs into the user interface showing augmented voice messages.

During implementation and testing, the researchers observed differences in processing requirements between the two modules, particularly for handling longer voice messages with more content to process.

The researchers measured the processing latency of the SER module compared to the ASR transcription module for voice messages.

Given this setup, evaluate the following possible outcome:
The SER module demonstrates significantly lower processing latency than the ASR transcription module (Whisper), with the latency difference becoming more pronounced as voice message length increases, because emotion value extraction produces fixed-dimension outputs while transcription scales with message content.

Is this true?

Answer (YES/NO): YES